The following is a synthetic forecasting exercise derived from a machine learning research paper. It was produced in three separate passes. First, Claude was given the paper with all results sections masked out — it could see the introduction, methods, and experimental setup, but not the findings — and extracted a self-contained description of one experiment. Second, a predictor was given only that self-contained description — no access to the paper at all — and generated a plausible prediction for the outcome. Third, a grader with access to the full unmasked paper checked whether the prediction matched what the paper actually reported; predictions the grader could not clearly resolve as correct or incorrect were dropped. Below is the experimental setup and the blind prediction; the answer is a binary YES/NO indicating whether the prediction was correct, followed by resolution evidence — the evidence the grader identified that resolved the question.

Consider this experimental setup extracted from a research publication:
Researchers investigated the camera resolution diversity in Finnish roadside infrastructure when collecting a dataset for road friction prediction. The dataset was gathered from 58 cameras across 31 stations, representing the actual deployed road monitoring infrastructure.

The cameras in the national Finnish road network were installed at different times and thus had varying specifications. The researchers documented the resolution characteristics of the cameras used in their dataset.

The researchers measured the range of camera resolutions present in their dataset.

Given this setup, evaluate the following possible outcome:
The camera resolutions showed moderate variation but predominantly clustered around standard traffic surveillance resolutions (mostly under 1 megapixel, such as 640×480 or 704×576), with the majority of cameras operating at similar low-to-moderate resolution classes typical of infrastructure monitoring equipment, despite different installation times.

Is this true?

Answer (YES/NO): NO